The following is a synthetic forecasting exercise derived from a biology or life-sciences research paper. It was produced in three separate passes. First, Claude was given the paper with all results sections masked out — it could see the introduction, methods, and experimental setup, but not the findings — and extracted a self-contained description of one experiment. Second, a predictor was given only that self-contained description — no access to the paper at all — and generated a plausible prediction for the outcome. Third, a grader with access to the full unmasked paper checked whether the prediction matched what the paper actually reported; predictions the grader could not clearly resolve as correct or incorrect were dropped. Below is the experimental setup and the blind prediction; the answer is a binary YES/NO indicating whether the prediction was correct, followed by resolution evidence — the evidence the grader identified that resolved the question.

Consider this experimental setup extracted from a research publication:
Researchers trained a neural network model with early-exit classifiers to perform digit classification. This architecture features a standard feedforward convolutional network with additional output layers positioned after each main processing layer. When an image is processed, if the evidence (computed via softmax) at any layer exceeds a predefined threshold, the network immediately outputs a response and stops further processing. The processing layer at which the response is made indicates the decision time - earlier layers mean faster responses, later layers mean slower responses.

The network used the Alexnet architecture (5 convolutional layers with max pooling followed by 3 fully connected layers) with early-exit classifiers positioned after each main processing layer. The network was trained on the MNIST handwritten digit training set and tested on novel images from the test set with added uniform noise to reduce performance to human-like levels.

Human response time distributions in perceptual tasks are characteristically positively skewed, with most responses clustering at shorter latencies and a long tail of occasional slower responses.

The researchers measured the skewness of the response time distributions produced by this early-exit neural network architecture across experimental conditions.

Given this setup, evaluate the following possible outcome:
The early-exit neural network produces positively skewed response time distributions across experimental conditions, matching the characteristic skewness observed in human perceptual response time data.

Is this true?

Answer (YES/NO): NO